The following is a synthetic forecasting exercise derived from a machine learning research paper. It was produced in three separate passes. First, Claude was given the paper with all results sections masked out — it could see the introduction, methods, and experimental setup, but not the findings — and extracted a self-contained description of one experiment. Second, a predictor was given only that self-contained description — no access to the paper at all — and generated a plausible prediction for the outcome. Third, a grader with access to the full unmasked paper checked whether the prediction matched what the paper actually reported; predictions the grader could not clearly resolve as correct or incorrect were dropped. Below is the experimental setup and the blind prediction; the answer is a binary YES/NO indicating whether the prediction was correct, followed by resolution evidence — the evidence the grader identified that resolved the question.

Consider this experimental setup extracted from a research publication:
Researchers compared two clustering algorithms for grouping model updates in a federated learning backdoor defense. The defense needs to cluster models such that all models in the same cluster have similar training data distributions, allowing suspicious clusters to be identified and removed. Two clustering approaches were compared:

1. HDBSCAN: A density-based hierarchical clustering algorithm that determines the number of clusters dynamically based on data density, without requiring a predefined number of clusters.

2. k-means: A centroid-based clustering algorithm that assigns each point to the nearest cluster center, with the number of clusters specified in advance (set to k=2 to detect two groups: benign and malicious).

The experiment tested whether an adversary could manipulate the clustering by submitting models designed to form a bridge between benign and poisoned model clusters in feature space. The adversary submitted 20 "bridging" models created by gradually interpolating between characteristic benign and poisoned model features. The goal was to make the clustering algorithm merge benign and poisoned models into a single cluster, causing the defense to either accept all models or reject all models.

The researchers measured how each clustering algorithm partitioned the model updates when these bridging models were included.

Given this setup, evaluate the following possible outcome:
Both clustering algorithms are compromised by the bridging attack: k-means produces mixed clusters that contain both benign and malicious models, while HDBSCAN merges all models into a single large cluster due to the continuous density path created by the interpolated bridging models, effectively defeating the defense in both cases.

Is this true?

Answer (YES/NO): NO